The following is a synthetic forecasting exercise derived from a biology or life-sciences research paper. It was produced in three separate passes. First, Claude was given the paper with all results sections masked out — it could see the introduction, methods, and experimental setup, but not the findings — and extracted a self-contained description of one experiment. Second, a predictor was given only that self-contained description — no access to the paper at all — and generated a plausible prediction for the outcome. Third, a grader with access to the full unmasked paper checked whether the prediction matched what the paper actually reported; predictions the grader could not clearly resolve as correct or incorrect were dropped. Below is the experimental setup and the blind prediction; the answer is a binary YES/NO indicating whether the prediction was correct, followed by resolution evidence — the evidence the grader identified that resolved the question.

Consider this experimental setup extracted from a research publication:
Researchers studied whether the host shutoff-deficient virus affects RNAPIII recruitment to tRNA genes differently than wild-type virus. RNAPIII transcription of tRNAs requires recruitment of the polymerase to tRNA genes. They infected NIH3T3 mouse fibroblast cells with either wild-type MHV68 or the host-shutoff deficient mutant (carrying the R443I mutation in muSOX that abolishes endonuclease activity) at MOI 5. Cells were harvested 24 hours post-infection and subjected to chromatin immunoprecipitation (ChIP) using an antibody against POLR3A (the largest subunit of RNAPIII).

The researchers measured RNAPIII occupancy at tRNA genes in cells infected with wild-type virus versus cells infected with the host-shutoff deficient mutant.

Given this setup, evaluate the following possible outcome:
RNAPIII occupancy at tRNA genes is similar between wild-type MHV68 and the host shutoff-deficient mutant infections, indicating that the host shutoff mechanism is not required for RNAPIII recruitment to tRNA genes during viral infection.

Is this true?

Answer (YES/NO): YES